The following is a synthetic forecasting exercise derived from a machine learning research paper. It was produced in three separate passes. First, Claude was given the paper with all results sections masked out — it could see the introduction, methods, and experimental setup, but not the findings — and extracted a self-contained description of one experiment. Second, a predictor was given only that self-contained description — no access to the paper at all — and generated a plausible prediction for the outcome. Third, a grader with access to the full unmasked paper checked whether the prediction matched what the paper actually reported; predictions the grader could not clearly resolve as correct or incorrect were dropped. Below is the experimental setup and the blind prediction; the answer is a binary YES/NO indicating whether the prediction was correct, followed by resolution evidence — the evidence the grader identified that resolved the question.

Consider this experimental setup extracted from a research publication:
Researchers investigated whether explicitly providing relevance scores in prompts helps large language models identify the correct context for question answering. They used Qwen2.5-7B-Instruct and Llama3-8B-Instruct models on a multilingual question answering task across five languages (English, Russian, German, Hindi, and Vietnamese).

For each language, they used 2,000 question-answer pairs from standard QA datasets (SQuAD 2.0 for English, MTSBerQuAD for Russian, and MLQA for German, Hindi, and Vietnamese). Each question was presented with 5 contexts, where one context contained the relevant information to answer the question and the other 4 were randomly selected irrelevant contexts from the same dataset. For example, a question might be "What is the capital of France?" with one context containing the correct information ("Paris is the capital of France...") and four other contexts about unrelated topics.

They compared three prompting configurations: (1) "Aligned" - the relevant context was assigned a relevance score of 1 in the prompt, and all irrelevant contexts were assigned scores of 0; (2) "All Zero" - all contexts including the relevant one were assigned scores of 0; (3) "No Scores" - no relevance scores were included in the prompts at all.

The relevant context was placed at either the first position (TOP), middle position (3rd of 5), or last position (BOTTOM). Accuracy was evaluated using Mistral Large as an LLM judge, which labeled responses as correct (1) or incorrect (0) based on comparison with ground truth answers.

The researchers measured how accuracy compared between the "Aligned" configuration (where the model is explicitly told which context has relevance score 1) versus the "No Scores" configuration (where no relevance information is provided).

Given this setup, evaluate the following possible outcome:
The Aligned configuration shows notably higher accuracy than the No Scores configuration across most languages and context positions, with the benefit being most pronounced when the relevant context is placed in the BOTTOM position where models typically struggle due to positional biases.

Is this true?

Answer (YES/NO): NO